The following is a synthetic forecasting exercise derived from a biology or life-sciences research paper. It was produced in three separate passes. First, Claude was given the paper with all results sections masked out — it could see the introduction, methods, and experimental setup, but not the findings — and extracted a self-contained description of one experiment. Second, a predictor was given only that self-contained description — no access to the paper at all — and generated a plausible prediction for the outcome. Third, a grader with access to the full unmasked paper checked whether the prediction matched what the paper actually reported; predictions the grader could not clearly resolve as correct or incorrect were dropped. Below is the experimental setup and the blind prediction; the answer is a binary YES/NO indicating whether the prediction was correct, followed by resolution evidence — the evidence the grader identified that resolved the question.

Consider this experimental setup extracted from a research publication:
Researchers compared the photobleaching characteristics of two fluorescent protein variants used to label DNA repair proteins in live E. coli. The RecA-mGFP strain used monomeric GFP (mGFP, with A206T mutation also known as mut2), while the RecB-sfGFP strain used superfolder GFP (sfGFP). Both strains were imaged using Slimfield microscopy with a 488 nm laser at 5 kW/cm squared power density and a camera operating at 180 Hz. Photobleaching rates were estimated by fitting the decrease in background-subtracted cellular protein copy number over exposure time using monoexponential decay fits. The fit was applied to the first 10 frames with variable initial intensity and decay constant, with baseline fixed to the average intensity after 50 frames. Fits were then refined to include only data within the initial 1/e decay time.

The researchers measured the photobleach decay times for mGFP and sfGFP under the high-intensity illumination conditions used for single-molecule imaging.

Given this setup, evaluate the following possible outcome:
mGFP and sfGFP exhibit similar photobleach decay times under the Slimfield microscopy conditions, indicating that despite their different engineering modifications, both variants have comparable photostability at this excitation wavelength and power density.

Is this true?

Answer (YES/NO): NO